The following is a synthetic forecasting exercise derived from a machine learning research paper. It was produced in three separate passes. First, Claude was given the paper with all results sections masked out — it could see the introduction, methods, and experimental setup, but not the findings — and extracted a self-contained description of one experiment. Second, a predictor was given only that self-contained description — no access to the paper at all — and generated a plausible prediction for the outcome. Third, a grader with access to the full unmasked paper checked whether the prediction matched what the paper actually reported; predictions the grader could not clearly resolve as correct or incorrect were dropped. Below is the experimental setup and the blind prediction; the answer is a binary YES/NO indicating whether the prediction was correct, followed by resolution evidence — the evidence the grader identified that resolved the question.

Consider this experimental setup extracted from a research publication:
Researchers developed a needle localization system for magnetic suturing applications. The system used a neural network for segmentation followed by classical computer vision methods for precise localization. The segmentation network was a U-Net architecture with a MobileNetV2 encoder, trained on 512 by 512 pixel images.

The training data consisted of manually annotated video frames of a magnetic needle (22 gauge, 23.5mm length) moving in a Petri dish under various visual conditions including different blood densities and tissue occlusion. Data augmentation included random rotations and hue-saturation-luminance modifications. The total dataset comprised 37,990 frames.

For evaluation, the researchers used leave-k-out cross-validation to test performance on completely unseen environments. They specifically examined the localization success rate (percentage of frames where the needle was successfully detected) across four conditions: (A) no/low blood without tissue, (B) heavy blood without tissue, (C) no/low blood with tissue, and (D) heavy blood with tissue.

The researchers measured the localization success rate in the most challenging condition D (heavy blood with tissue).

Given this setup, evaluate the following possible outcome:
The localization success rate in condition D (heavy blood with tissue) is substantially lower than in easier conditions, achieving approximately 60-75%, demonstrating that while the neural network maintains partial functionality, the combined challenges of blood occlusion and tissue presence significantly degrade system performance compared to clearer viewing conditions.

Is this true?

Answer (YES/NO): YES